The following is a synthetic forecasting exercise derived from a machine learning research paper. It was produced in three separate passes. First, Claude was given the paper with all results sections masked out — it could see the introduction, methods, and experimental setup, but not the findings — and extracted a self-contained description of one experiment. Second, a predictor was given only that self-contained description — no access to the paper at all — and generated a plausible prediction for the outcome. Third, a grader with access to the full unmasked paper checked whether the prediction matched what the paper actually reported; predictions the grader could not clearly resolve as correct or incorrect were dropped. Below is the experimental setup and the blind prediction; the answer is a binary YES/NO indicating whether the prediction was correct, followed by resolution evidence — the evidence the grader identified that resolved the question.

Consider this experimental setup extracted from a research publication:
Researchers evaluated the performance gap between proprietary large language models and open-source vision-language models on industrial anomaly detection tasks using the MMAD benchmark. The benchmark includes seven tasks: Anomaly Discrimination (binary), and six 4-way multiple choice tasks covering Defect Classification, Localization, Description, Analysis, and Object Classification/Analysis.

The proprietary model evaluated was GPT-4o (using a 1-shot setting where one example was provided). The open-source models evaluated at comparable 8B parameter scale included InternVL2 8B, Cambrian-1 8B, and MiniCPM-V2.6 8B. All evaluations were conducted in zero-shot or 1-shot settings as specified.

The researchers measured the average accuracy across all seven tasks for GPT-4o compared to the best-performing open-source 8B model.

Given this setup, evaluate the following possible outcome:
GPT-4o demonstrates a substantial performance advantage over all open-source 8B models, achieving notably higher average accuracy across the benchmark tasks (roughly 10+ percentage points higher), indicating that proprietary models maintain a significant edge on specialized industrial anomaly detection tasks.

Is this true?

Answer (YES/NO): NO